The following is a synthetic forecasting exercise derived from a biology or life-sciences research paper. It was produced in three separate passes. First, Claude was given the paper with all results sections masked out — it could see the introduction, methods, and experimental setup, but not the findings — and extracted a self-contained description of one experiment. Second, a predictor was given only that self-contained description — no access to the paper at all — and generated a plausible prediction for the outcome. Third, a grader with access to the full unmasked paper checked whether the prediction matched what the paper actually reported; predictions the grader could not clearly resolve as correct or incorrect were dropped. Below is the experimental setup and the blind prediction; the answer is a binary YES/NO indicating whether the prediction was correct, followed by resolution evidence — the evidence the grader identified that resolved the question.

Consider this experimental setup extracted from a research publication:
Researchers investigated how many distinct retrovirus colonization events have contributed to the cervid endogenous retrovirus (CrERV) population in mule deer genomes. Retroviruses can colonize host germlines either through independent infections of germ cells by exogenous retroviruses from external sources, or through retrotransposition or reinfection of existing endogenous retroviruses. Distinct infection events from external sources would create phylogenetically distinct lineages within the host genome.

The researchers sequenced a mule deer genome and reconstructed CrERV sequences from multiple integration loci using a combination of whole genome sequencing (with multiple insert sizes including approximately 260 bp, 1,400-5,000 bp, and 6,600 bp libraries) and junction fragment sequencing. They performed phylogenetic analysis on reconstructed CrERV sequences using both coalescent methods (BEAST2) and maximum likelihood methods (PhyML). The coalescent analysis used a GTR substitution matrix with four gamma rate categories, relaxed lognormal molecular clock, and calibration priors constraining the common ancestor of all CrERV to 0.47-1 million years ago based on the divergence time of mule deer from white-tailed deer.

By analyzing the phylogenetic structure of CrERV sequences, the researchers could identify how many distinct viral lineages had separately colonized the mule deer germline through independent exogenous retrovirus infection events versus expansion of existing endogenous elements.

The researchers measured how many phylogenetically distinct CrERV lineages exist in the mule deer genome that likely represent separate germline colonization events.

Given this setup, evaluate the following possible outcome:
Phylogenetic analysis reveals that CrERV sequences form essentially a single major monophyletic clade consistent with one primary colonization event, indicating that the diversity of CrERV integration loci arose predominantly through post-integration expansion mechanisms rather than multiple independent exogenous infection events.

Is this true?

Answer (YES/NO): NO